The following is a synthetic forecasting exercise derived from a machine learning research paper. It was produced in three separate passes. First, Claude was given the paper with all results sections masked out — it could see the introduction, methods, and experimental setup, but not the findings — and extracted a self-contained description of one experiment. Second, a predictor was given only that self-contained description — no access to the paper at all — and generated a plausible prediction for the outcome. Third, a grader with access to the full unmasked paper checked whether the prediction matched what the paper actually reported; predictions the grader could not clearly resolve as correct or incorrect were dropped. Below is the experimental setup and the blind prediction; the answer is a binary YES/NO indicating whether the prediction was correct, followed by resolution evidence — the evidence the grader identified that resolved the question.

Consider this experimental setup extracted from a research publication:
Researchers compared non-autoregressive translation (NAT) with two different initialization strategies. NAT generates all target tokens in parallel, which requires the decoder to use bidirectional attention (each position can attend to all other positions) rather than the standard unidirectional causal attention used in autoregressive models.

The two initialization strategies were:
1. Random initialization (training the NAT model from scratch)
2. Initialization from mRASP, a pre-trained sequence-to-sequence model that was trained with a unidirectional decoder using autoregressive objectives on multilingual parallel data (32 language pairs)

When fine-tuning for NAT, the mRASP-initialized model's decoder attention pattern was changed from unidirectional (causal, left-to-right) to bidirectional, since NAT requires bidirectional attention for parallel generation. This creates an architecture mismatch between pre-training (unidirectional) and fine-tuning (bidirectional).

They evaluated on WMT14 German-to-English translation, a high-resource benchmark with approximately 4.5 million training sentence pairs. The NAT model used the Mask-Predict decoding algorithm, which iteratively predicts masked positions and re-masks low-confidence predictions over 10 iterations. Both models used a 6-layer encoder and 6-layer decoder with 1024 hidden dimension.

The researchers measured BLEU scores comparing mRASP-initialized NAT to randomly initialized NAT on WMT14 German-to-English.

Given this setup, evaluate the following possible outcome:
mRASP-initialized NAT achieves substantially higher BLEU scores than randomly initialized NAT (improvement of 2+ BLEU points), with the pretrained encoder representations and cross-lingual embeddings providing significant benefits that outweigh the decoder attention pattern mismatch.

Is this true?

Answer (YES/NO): NO